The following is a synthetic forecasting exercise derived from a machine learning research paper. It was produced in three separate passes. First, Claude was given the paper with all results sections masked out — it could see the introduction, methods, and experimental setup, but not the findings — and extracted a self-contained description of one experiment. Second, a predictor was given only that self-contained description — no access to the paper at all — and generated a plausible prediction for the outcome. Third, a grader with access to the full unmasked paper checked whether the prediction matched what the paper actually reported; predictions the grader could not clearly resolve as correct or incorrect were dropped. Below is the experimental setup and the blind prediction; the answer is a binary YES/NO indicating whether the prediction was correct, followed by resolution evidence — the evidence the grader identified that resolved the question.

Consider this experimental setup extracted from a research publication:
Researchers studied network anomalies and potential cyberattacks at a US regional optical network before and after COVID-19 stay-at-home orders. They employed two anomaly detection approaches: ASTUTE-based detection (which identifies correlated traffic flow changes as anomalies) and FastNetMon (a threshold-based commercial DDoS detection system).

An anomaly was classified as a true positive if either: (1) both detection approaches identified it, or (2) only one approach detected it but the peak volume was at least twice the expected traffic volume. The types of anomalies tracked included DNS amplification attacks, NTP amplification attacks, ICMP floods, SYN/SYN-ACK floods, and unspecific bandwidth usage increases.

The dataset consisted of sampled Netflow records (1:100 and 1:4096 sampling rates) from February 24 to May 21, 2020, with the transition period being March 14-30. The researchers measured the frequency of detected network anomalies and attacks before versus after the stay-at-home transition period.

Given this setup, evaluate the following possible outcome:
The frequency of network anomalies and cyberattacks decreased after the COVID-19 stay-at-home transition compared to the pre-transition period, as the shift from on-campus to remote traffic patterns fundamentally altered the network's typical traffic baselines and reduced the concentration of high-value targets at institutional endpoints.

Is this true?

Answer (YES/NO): NO